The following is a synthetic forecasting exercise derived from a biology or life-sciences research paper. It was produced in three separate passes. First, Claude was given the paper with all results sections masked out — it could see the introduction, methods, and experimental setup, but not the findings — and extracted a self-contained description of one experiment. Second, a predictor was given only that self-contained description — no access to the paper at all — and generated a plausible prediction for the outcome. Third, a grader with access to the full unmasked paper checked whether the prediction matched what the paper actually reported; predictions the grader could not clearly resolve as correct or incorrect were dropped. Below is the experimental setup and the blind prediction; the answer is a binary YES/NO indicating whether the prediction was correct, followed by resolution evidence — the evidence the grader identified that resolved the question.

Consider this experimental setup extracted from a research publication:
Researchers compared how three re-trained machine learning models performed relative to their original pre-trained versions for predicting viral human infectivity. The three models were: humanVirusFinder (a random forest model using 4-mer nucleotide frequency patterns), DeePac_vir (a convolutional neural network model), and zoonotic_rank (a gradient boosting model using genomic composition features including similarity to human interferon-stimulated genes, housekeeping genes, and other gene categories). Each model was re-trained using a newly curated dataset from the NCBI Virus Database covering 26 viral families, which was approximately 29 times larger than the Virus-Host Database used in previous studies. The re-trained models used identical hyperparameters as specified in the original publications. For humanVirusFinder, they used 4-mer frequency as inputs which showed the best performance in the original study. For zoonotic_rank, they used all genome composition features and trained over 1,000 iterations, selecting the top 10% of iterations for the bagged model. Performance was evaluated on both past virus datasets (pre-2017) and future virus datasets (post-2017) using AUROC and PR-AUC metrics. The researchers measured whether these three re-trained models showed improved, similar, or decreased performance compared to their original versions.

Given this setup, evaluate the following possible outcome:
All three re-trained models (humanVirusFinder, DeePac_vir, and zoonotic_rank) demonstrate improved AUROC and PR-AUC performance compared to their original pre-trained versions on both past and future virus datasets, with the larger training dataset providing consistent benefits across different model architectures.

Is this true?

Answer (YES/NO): YES